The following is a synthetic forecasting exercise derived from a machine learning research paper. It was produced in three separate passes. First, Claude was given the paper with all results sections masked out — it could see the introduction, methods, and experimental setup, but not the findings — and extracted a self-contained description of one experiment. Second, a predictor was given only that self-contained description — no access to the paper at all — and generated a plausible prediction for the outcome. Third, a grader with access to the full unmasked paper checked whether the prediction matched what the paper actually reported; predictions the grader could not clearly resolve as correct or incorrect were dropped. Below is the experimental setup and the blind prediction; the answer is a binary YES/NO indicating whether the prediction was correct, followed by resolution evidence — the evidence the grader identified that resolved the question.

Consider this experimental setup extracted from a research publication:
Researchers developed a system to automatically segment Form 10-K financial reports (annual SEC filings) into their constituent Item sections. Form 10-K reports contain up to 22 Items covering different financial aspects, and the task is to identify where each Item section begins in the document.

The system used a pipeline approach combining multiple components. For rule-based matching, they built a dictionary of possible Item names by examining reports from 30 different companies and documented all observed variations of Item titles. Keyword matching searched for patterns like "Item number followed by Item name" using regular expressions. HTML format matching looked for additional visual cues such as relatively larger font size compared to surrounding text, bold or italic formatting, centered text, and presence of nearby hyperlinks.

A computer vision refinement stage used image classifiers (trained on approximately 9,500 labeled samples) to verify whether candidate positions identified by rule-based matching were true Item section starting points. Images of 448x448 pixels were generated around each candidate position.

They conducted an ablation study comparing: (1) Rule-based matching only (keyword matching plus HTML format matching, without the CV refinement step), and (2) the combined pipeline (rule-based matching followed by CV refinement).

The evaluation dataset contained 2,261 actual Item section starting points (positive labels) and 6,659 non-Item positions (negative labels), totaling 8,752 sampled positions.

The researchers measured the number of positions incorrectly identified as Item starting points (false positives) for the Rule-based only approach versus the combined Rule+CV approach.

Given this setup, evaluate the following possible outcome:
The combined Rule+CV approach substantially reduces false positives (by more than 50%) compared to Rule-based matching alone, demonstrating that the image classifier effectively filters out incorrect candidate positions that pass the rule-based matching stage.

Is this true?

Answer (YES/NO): YES